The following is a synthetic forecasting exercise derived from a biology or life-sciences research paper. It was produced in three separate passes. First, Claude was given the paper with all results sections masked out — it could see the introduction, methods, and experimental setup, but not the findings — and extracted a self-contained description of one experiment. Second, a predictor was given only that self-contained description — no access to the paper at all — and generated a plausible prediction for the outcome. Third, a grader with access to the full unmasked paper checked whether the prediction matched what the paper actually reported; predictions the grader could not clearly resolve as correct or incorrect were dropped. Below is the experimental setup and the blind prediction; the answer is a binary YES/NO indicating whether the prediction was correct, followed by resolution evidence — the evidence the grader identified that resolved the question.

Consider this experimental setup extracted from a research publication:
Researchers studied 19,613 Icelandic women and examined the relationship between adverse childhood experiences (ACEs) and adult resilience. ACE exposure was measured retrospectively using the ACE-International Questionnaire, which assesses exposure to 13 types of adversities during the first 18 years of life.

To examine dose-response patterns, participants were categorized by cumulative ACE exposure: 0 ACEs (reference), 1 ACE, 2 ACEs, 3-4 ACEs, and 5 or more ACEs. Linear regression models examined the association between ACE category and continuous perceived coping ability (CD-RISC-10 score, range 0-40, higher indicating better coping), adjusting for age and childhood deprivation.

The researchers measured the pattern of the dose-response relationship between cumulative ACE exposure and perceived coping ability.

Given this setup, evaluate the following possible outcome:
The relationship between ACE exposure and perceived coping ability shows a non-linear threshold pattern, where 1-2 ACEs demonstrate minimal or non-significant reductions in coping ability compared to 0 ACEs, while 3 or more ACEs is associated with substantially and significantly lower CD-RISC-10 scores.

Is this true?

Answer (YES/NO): NO